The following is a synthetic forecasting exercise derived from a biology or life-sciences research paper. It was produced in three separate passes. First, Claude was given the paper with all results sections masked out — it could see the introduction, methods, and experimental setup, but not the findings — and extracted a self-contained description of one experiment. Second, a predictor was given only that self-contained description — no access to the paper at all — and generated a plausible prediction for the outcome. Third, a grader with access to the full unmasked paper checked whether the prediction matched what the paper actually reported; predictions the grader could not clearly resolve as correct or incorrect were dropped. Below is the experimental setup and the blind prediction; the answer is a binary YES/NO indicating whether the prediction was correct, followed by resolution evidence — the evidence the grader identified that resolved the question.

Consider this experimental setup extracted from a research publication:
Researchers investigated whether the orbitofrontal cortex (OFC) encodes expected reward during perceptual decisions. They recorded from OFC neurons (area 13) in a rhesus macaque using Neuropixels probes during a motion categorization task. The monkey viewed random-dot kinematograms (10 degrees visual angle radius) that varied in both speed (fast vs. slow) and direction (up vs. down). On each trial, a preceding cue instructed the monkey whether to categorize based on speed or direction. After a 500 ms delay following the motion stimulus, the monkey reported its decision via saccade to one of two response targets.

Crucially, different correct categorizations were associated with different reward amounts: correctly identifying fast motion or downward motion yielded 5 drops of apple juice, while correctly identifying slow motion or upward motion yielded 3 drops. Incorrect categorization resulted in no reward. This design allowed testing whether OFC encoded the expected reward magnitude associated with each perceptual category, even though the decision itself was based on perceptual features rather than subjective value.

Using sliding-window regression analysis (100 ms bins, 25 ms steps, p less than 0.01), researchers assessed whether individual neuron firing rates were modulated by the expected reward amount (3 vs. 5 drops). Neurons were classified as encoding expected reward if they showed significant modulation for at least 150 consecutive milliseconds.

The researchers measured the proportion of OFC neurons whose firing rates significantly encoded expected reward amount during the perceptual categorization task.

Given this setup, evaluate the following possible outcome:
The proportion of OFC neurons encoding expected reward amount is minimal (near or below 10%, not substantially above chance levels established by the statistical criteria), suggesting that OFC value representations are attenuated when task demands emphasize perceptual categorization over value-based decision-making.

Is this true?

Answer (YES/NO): YES